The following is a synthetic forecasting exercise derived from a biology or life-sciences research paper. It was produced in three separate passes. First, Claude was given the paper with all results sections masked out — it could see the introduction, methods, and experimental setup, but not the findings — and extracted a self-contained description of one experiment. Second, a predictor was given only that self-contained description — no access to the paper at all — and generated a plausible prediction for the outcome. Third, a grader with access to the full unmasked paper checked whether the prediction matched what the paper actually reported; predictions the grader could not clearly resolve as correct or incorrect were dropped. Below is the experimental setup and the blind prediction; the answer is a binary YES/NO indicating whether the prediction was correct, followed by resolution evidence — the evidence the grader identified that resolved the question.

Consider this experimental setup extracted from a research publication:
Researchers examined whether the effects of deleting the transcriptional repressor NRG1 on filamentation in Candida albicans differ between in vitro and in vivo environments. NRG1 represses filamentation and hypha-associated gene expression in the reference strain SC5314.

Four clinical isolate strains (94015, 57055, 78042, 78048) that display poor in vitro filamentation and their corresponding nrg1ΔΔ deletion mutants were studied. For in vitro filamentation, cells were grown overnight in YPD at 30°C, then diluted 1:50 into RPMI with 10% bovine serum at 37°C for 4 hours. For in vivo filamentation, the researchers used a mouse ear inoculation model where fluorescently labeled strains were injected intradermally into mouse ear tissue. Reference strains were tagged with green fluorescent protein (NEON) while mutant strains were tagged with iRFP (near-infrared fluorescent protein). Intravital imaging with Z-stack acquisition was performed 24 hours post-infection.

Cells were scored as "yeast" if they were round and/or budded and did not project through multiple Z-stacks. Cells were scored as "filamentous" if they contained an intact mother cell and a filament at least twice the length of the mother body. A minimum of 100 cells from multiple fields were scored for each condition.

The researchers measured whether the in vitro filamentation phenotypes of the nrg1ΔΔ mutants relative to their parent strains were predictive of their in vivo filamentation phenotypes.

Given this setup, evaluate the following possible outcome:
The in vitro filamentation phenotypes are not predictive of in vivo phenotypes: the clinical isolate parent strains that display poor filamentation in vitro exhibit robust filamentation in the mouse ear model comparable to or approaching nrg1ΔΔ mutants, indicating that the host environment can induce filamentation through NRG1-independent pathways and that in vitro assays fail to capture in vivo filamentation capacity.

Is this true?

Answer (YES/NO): NO